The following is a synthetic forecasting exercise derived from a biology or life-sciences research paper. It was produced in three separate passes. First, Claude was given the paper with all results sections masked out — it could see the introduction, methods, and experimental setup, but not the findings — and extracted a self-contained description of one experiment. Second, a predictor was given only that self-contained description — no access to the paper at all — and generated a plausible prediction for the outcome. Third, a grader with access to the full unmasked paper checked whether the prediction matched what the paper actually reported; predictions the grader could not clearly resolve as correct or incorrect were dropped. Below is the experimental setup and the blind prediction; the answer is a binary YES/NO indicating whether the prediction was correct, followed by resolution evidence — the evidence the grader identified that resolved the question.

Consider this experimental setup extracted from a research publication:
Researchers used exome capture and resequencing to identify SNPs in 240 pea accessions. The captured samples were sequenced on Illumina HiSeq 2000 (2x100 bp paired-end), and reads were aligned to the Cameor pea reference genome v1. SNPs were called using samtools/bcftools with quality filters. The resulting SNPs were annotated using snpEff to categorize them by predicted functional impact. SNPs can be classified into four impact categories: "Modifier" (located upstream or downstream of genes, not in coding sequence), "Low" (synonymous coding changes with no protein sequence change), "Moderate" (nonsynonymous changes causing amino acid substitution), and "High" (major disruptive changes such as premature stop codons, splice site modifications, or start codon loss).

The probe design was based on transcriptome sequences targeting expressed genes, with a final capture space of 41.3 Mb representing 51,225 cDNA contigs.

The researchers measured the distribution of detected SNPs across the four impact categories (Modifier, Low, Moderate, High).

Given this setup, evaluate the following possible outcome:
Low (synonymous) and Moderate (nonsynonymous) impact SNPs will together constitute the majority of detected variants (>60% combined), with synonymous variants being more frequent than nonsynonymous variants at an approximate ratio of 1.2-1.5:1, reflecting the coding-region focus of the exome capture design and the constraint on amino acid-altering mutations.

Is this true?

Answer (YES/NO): NO